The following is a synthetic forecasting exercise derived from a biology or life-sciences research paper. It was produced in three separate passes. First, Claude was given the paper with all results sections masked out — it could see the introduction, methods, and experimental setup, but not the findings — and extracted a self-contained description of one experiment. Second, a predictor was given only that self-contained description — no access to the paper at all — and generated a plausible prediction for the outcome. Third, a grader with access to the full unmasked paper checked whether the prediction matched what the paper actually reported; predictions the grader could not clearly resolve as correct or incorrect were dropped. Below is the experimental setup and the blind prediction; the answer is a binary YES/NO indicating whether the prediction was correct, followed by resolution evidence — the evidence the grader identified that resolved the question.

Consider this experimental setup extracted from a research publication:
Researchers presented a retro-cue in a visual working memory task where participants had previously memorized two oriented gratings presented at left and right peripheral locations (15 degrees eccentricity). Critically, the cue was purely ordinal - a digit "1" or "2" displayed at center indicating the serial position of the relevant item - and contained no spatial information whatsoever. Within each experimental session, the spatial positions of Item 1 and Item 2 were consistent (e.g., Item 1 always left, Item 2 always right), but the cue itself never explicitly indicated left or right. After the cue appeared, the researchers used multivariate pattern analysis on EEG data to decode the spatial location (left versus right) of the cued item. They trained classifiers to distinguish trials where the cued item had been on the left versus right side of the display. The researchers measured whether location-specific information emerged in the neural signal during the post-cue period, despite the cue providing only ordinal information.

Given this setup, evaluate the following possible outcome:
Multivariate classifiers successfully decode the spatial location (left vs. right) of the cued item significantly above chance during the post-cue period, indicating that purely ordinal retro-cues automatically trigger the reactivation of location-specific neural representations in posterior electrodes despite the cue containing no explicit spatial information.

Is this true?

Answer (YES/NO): YES